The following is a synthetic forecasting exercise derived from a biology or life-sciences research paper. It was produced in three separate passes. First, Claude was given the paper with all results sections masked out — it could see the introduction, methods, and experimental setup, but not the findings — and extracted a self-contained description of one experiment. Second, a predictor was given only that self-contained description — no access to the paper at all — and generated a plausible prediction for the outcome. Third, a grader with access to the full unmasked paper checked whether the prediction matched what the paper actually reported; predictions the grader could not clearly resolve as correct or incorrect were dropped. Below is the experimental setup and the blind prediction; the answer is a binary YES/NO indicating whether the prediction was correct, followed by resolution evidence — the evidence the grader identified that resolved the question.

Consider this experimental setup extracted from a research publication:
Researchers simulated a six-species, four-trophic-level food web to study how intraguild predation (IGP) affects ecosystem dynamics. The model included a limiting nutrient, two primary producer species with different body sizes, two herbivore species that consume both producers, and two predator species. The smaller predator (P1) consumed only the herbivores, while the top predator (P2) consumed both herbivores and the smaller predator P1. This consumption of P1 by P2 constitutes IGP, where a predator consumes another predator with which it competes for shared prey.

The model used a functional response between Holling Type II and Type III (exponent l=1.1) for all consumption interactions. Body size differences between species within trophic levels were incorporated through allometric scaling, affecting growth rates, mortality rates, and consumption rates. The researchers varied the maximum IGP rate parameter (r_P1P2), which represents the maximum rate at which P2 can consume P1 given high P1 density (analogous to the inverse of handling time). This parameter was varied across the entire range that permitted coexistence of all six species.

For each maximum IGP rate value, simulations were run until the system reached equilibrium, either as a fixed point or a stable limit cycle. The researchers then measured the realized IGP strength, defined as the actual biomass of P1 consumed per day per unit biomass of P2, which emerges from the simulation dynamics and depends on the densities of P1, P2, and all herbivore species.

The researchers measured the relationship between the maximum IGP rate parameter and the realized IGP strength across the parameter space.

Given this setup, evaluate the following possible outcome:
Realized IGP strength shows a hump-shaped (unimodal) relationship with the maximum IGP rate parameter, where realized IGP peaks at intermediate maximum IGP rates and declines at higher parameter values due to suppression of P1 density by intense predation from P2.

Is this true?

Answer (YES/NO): NO